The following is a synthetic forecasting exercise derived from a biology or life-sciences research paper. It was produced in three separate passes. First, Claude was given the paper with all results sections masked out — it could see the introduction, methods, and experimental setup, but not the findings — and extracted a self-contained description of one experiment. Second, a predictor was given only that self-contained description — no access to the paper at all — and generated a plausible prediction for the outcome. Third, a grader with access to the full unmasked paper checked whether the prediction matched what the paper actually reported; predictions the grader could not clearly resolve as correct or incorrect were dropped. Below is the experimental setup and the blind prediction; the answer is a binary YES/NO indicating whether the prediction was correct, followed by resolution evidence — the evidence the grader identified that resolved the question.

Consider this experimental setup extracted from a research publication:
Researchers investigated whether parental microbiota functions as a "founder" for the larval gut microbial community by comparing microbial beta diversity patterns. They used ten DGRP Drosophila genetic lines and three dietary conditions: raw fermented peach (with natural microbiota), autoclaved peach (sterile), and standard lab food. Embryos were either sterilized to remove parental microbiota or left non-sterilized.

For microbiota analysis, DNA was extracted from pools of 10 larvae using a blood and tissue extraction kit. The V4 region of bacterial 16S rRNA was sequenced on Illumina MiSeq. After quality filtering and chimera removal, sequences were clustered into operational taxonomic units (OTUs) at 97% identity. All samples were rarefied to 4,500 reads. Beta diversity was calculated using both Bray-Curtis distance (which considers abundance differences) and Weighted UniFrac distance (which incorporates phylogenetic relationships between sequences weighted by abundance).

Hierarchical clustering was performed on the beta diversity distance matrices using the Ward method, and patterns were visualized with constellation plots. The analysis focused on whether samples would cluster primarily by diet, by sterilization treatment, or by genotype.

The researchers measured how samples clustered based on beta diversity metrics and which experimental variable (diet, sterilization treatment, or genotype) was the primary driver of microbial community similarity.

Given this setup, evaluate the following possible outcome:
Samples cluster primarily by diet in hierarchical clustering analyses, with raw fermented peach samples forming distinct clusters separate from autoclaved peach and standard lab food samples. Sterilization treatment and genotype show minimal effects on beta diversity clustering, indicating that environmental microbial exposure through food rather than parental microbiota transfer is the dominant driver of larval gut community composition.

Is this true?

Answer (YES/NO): NO